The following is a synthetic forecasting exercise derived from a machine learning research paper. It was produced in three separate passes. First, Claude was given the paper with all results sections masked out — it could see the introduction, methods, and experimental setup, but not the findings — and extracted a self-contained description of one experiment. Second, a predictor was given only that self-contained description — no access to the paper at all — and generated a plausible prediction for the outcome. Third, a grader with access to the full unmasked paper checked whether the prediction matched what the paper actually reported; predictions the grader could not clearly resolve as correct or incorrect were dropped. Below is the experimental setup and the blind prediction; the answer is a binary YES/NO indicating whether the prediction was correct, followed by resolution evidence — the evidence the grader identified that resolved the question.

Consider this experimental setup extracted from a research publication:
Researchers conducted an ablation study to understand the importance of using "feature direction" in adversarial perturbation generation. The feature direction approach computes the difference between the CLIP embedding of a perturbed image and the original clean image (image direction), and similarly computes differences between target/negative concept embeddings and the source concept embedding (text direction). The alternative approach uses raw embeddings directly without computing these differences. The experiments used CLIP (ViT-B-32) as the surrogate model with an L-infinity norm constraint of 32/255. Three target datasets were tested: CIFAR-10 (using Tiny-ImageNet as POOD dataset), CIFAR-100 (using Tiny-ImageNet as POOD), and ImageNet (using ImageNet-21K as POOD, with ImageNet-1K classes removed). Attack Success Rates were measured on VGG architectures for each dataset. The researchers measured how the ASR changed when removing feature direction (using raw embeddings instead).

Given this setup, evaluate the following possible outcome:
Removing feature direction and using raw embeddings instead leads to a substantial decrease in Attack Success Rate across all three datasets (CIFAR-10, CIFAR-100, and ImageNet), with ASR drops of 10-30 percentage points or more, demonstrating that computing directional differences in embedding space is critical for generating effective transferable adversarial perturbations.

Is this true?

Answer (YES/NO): NO